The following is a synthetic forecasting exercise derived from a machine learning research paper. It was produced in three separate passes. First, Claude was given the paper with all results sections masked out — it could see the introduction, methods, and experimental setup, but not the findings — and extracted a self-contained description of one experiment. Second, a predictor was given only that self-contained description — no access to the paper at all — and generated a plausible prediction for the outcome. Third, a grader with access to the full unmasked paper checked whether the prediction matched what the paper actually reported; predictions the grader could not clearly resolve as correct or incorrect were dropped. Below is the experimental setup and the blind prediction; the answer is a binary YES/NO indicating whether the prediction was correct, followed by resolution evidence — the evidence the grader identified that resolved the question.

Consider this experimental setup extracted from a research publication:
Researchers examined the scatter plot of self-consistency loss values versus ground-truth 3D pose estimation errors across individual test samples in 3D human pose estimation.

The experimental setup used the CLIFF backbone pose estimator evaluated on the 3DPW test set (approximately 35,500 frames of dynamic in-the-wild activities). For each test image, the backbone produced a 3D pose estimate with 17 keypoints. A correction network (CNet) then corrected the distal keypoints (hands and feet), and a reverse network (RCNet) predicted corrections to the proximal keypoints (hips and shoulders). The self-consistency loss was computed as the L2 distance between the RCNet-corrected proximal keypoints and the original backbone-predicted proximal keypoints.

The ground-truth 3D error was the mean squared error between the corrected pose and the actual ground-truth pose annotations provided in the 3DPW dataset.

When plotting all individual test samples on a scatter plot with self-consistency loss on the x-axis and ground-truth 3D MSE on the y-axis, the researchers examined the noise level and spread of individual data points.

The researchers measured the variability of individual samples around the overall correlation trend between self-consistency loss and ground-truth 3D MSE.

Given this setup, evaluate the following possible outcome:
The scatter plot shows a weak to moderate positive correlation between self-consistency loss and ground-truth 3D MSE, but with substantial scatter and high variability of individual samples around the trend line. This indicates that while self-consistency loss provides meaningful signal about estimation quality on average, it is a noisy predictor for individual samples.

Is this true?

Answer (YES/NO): NO